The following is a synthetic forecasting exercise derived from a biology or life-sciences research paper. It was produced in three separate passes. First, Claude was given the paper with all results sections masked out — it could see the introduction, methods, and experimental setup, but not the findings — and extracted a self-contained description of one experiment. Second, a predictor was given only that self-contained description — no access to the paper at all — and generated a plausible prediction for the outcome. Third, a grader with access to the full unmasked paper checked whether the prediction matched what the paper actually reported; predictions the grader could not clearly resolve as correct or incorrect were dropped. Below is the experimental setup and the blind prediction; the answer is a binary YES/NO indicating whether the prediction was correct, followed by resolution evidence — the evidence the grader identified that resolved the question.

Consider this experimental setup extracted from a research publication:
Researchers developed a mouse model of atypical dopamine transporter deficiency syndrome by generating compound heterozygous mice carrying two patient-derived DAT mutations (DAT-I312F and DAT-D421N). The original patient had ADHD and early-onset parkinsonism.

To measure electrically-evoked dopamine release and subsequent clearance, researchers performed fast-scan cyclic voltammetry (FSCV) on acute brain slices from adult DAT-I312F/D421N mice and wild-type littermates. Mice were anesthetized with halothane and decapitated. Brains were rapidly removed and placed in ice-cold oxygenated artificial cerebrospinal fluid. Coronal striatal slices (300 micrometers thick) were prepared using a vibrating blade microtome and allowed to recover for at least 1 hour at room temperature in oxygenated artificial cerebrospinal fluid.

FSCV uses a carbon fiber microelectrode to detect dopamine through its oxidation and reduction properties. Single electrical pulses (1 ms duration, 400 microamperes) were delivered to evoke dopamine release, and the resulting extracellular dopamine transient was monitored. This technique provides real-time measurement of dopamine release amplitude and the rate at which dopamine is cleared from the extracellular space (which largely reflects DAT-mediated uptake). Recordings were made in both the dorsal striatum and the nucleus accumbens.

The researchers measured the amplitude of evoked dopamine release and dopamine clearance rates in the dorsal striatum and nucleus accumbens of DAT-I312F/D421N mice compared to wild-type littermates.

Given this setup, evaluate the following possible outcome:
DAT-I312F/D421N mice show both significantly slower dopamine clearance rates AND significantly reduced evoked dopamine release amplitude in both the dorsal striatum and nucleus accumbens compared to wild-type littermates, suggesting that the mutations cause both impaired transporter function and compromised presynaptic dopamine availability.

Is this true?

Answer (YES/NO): YES